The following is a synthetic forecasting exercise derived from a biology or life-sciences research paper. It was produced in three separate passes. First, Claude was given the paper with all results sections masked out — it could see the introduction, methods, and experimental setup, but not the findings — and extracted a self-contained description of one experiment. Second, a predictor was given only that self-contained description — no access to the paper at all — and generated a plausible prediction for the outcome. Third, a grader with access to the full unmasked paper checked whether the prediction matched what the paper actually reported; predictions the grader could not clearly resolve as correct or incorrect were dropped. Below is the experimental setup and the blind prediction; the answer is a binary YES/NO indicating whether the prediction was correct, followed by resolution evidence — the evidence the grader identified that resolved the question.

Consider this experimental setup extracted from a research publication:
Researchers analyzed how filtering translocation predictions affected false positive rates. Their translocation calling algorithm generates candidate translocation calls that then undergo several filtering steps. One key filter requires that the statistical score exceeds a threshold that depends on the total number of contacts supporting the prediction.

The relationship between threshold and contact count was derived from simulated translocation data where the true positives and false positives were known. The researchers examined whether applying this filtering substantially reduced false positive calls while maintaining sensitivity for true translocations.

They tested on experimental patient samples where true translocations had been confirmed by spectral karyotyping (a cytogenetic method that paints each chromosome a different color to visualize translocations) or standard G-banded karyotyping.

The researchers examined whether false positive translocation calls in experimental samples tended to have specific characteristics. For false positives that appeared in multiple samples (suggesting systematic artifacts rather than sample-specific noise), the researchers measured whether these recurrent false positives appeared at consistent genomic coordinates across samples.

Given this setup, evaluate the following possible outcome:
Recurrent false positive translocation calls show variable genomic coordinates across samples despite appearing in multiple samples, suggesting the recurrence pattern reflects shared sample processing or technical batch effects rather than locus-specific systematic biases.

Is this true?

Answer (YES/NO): NO